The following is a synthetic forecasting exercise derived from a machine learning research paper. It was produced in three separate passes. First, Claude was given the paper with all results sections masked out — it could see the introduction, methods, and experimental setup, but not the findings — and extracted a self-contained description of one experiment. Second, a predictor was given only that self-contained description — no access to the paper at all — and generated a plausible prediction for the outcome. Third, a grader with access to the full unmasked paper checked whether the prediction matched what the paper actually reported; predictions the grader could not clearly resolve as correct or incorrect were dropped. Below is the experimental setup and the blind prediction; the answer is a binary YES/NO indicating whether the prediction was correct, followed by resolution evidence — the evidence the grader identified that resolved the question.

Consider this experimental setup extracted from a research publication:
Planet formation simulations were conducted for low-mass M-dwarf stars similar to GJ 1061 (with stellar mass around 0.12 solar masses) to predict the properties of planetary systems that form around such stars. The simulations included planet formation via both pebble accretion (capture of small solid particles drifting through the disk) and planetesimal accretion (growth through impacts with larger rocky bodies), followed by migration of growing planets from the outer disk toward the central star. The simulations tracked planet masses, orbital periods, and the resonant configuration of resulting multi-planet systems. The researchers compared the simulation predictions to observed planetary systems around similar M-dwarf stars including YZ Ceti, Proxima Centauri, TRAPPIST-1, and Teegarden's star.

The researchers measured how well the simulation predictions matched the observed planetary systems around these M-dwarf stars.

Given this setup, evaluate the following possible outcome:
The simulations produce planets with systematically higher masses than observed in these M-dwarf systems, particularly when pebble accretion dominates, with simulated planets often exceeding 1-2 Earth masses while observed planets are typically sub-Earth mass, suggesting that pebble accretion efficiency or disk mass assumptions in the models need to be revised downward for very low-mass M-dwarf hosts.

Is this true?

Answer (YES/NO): NO